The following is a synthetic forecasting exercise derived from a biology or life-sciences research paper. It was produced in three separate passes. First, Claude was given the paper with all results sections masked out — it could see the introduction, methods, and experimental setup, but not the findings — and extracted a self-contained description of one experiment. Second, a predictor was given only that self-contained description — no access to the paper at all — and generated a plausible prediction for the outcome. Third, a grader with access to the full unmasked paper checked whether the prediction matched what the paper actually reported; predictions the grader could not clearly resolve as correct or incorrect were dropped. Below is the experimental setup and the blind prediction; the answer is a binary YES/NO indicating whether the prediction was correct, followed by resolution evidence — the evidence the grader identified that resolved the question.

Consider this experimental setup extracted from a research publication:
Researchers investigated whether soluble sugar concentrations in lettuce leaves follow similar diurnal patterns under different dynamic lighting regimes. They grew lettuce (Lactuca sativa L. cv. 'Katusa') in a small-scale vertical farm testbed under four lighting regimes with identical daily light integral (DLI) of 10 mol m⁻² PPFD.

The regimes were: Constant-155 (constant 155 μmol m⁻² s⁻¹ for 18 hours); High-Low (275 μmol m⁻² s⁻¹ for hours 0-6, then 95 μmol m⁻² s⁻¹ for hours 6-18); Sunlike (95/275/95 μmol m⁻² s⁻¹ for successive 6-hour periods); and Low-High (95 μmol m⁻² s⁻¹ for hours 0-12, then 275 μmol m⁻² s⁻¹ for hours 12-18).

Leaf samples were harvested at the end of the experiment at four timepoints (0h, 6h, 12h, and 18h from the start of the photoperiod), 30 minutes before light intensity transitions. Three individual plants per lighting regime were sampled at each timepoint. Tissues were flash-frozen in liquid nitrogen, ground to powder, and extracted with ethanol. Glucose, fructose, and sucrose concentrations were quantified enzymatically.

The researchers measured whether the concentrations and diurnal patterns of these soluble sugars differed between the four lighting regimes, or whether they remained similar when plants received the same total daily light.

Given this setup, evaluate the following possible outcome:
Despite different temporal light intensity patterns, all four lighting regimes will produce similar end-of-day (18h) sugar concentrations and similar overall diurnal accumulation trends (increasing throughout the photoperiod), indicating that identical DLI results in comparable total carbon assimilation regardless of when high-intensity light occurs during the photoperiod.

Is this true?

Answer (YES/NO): NO